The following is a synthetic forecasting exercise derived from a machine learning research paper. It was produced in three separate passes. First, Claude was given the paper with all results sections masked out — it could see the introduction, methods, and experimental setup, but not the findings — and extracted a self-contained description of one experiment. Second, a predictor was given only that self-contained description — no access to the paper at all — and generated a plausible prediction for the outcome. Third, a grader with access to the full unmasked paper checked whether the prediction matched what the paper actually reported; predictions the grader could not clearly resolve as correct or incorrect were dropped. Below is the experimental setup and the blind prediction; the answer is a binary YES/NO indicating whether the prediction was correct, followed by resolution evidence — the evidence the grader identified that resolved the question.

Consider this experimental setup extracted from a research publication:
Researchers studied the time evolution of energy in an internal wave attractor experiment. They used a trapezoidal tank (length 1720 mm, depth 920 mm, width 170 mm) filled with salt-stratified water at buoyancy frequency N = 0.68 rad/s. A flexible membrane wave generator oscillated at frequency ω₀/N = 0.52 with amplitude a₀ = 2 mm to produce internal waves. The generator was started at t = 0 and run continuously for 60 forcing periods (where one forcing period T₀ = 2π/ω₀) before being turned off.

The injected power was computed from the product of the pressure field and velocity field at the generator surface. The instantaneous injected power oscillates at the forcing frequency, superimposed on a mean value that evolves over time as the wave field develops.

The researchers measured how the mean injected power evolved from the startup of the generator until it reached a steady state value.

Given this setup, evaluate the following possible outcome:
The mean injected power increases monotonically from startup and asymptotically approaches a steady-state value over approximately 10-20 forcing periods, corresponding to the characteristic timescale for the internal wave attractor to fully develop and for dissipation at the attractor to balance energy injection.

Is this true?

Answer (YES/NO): NO